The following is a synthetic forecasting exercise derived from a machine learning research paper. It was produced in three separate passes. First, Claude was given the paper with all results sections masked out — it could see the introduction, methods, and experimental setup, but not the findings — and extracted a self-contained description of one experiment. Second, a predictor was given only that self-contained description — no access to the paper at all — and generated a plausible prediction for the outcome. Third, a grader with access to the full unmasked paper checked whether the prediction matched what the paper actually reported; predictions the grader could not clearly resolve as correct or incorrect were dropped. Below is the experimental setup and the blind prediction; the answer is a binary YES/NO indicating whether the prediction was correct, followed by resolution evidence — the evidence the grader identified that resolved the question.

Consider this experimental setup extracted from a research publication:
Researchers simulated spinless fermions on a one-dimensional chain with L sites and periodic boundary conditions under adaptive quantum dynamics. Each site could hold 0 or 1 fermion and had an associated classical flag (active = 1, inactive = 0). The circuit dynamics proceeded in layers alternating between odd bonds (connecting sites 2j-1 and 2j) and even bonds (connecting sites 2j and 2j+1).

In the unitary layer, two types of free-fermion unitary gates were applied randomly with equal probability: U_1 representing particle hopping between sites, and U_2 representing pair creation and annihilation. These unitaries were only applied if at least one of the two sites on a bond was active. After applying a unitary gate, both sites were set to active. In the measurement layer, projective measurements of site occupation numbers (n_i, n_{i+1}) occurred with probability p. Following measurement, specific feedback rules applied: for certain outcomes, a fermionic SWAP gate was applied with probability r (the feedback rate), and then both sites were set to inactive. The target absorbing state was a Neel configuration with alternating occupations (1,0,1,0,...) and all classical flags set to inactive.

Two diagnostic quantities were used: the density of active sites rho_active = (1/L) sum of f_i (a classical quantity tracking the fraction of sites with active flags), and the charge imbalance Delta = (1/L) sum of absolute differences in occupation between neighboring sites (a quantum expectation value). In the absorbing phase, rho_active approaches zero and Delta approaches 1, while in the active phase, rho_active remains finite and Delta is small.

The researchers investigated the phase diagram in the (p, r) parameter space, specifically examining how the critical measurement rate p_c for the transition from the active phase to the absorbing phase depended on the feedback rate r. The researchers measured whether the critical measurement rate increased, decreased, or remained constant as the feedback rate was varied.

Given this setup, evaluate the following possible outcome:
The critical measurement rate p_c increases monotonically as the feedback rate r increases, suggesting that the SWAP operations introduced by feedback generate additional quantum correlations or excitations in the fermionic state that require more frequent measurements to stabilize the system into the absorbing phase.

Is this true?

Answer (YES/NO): NO